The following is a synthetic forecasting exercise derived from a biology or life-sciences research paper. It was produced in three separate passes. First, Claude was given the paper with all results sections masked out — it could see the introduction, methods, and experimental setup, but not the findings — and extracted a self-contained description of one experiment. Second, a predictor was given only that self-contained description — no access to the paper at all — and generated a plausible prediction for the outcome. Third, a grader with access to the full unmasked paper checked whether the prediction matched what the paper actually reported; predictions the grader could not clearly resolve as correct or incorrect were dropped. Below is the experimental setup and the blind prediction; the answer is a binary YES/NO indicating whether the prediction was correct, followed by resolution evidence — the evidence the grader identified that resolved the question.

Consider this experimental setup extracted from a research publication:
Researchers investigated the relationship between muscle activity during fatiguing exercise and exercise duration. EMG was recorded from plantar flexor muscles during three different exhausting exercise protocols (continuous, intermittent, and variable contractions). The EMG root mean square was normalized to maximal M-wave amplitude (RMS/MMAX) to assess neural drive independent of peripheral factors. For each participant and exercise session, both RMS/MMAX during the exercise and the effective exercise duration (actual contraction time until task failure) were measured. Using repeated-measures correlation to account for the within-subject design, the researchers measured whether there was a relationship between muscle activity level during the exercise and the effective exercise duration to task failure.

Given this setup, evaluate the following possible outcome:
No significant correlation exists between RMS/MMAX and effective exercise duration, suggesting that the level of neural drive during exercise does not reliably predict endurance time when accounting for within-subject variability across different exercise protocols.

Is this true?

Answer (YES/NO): NO